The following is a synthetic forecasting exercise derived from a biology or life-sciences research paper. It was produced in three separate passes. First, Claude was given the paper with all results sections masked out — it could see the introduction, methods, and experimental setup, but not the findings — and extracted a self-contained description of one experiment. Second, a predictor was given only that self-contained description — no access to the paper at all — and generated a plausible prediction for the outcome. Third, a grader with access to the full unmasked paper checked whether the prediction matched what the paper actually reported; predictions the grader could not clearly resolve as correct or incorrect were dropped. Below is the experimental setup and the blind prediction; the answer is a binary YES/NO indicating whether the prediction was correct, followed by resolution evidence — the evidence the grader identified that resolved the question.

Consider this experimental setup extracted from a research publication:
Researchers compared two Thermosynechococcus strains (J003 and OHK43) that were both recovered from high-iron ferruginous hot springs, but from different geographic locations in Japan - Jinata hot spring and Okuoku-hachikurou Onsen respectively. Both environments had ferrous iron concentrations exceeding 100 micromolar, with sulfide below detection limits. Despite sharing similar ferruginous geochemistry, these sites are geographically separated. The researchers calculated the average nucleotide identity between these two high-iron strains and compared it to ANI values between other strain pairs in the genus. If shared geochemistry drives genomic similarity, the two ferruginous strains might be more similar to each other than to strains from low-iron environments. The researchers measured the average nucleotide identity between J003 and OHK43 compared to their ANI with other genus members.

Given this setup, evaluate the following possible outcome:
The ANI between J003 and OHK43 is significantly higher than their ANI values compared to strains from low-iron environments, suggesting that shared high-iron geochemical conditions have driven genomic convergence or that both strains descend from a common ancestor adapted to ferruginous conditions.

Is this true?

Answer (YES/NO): NO